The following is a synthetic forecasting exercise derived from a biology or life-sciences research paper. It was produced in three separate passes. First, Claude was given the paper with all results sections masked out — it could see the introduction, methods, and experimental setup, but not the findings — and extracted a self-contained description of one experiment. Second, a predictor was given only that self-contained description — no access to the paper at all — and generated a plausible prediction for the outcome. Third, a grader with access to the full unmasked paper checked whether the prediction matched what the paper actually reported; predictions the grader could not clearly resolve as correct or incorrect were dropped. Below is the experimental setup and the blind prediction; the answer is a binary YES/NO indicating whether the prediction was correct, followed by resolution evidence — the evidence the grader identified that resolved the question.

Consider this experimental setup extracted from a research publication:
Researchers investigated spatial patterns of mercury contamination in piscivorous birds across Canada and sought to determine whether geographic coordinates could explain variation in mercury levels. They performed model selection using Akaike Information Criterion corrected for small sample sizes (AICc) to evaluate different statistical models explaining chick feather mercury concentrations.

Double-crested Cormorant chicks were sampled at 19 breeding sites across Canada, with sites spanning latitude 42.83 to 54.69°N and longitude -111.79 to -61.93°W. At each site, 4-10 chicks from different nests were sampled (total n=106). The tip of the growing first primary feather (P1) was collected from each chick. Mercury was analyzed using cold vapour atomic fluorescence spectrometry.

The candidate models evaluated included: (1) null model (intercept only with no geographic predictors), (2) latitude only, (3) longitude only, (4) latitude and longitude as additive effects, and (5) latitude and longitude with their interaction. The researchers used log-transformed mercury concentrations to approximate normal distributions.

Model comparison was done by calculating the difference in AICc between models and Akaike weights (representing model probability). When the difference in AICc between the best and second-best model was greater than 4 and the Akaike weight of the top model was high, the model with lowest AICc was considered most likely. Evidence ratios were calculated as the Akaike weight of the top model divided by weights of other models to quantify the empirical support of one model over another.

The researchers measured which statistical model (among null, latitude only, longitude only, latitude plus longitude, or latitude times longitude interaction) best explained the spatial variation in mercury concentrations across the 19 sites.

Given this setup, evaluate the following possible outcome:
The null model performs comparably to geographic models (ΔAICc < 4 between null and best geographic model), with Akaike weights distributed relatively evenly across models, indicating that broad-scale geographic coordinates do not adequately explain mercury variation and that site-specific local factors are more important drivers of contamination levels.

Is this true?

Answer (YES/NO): NO